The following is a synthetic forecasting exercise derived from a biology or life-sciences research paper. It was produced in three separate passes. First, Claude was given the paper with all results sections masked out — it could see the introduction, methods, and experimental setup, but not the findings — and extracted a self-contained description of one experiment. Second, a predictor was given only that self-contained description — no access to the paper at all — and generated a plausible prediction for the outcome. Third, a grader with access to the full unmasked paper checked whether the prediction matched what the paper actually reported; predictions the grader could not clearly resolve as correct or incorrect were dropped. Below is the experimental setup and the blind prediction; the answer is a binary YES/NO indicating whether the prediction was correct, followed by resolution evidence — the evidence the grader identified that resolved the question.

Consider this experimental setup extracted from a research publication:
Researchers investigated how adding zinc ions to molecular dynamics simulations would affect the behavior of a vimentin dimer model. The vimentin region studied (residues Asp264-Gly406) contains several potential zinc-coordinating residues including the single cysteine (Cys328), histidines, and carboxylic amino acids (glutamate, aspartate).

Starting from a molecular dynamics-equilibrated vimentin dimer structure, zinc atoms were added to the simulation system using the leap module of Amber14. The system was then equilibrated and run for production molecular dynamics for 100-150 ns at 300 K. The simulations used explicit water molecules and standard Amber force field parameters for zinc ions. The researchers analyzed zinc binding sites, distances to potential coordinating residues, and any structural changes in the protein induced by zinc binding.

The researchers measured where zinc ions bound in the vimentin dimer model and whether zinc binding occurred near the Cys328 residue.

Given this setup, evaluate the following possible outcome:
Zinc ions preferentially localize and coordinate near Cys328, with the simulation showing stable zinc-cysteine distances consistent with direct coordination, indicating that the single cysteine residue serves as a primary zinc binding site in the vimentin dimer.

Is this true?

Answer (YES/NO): NO